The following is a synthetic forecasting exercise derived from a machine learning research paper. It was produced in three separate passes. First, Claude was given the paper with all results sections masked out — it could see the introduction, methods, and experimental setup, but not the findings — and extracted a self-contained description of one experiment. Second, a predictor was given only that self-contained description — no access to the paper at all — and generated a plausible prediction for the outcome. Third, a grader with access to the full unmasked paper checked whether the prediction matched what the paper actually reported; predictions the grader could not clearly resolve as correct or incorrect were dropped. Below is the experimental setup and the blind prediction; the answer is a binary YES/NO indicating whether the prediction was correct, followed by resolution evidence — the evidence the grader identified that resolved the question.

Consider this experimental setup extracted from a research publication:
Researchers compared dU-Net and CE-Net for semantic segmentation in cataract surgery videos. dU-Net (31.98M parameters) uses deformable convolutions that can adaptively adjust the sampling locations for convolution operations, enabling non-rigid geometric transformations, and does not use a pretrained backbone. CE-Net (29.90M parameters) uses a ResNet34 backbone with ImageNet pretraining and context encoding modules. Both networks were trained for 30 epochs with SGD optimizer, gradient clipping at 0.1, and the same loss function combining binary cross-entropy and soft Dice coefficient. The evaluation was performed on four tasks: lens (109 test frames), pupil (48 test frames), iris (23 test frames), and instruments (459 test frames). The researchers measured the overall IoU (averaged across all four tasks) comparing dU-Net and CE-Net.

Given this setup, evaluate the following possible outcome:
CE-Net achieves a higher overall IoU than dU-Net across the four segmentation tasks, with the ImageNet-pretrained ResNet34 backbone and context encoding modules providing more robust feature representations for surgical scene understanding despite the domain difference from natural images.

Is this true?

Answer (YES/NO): YES